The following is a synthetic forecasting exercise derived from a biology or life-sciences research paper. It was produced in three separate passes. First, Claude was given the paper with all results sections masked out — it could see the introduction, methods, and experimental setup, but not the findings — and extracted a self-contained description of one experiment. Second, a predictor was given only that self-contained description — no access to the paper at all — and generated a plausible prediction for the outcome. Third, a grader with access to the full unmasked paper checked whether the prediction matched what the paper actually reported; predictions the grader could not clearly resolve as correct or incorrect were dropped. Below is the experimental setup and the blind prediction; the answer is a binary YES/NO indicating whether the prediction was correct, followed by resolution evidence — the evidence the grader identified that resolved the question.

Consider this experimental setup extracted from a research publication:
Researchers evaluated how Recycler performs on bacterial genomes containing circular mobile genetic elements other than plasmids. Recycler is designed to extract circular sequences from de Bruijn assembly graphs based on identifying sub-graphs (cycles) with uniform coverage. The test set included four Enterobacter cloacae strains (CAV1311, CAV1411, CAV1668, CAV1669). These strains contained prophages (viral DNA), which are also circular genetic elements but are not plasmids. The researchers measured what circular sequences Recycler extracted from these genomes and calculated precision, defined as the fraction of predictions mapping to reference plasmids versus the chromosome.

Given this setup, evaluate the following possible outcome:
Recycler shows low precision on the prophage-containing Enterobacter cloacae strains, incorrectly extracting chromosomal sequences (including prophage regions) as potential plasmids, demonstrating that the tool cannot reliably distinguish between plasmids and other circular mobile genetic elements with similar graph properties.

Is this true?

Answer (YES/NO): YES